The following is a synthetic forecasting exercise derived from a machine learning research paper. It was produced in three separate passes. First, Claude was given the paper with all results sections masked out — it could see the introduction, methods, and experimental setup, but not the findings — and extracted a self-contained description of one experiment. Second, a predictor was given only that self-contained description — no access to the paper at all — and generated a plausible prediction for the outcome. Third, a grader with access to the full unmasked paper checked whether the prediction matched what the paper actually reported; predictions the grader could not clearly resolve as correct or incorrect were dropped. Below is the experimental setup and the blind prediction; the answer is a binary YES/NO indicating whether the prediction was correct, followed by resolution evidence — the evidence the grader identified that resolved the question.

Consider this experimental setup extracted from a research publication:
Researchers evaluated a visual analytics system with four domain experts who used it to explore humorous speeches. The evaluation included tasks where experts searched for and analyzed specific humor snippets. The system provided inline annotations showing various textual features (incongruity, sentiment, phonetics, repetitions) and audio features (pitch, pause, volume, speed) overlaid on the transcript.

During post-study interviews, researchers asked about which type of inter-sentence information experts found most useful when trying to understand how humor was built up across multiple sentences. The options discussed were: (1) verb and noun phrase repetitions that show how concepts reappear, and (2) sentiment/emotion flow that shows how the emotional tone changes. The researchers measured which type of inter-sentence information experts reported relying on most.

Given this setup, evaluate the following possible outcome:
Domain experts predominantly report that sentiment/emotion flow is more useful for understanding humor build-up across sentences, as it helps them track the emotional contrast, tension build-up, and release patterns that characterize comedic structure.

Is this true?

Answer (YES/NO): NO